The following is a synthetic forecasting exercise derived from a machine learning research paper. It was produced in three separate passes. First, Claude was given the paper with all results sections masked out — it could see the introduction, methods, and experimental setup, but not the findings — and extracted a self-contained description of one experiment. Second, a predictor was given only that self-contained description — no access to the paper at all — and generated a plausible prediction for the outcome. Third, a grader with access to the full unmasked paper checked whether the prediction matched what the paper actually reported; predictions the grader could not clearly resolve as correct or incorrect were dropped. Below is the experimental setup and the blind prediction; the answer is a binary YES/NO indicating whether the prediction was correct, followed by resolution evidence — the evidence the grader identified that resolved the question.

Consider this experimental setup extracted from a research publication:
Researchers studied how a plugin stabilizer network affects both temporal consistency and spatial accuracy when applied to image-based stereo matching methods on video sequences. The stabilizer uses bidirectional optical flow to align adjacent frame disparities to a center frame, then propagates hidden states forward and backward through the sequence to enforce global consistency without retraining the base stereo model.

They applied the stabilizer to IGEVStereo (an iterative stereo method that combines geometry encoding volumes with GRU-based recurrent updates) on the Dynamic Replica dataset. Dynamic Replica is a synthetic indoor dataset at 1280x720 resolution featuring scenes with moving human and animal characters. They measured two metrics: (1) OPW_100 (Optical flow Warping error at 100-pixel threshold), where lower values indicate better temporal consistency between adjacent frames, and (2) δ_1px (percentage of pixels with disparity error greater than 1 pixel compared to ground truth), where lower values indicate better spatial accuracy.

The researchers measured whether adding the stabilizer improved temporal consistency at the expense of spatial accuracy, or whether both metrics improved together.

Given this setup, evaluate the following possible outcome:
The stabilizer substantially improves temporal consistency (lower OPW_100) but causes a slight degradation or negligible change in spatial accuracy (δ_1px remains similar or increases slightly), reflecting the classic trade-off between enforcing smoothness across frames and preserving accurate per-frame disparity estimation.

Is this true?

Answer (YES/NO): NO